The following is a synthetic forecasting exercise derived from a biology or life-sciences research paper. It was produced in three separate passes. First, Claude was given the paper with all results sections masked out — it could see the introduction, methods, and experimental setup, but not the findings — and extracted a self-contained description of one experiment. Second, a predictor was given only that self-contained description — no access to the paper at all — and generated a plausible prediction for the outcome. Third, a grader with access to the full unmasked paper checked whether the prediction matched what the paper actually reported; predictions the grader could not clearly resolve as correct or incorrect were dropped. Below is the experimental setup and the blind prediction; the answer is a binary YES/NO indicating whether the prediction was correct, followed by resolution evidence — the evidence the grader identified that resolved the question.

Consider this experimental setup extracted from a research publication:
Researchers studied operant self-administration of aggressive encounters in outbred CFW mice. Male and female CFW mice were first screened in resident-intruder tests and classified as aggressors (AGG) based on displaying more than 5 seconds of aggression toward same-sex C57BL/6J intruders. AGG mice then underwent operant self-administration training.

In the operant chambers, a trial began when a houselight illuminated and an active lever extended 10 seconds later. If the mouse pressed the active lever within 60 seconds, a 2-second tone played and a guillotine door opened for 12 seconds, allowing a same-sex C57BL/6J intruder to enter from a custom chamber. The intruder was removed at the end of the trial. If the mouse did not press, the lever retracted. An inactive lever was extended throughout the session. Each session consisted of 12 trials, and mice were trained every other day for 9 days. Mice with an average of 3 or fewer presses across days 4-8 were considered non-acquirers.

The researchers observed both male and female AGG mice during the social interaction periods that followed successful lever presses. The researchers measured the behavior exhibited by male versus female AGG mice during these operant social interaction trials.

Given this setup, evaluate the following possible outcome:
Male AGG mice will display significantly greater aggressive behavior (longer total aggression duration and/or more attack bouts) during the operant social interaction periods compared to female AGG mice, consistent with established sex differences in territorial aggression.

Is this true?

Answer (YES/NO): YES